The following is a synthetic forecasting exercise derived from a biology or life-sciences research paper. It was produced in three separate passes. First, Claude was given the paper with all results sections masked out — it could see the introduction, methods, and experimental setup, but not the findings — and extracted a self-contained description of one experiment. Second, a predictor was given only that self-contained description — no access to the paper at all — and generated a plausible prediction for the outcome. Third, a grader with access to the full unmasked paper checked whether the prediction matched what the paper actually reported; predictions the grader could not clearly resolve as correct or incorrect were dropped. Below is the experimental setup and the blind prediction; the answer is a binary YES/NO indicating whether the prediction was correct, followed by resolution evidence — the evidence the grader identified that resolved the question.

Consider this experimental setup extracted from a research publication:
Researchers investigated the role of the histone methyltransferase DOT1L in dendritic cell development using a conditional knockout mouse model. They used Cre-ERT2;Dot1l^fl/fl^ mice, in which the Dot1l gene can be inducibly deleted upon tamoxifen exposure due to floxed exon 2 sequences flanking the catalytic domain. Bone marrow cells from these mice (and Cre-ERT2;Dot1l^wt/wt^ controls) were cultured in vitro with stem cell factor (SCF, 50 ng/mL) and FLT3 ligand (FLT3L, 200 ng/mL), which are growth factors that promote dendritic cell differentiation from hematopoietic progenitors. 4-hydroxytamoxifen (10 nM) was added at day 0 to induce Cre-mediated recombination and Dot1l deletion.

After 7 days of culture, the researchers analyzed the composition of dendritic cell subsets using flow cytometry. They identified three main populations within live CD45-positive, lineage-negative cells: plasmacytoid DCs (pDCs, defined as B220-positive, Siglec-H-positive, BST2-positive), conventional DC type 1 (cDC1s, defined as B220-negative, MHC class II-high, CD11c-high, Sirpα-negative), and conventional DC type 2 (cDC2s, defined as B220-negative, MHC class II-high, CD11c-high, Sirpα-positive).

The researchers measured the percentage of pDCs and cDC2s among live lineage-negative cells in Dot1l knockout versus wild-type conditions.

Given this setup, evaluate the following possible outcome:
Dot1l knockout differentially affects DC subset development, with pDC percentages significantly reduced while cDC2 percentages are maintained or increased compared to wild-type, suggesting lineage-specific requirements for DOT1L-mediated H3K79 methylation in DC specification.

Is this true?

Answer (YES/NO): YES